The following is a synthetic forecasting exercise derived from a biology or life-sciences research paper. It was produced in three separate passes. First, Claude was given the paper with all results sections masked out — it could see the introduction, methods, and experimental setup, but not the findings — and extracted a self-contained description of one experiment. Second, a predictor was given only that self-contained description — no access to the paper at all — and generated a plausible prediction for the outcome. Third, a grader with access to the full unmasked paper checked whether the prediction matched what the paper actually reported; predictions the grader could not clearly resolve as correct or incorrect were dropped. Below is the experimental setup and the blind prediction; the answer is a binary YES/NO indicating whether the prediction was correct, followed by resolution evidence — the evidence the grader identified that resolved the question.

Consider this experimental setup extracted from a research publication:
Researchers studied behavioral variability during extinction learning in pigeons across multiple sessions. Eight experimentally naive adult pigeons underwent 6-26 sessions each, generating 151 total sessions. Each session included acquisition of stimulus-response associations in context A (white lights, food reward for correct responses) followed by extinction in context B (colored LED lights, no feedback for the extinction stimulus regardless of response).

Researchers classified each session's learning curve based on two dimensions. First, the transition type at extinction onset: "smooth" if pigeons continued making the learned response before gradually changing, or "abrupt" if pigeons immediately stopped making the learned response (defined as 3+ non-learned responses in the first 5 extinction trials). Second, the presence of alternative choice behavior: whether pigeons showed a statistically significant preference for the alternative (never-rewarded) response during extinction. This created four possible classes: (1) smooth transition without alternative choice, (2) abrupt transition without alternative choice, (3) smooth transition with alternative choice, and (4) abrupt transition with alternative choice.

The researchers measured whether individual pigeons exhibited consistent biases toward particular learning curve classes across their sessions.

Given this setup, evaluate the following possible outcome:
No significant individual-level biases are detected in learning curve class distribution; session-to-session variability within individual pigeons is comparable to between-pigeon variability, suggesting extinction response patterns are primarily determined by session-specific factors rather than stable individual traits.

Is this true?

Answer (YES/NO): YES